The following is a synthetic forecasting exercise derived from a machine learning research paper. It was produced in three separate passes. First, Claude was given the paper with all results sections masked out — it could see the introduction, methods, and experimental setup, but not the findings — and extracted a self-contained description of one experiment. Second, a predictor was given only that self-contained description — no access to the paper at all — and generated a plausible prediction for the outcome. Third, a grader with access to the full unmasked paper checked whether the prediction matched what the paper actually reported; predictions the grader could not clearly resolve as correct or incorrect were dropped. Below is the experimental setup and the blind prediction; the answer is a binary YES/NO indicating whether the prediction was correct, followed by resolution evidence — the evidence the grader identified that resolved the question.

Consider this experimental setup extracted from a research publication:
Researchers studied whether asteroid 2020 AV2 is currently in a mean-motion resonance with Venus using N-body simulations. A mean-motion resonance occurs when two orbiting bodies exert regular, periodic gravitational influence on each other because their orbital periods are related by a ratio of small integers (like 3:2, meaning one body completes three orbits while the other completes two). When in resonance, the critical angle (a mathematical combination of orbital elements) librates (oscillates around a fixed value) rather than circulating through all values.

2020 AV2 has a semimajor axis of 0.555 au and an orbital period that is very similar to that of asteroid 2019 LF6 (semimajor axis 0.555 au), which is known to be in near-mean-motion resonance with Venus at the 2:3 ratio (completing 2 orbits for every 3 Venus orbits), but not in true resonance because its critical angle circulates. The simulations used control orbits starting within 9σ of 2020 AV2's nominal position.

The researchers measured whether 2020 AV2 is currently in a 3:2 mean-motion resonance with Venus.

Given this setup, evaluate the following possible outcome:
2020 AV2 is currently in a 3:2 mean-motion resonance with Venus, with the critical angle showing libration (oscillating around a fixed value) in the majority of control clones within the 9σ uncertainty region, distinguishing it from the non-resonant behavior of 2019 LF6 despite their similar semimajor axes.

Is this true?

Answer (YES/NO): NO